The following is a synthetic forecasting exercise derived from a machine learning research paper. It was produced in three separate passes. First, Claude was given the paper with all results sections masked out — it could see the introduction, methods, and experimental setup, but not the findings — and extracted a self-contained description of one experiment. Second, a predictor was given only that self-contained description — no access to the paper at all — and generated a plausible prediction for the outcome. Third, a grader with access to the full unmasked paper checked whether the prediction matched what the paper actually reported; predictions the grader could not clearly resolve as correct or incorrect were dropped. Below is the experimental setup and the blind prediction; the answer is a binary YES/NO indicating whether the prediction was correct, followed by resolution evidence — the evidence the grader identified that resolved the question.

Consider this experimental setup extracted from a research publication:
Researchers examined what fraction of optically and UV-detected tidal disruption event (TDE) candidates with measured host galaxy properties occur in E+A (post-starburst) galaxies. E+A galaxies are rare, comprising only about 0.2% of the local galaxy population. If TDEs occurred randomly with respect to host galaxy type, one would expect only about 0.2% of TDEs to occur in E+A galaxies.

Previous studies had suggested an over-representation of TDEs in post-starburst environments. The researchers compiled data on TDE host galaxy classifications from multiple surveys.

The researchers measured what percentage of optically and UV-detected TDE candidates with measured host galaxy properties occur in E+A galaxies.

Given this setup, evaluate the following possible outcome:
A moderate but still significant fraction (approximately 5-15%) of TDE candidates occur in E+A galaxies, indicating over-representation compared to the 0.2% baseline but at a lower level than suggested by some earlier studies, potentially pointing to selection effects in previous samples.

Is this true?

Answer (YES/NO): NO